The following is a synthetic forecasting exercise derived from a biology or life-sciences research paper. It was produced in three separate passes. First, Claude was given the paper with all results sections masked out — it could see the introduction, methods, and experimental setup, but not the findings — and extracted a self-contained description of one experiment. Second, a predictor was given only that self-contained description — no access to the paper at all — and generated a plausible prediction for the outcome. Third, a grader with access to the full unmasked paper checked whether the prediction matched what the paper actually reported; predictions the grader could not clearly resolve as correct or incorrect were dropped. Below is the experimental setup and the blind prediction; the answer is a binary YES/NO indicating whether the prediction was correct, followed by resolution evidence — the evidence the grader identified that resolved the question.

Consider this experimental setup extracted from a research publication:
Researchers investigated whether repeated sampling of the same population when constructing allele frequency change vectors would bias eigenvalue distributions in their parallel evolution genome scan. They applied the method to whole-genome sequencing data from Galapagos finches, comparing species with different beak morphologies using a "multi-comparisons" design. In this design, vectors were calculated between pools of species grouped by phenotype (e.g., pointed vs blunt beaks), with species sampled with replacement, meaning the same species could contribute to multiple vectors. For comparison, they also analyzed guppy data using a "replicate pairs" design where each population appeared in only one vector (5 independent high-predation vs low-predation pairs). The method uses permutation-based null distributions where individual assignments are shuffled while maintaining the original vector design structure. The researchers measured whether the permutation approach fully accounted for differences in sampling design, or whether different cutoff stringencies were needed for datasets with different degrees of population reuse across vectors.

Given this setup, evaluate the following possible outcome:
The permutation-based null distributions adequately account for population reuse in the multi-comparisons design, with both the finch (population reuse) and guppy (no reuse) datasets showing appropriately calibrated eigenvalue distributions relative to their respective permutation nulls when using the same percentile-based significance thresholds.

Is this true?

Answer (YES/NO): NO